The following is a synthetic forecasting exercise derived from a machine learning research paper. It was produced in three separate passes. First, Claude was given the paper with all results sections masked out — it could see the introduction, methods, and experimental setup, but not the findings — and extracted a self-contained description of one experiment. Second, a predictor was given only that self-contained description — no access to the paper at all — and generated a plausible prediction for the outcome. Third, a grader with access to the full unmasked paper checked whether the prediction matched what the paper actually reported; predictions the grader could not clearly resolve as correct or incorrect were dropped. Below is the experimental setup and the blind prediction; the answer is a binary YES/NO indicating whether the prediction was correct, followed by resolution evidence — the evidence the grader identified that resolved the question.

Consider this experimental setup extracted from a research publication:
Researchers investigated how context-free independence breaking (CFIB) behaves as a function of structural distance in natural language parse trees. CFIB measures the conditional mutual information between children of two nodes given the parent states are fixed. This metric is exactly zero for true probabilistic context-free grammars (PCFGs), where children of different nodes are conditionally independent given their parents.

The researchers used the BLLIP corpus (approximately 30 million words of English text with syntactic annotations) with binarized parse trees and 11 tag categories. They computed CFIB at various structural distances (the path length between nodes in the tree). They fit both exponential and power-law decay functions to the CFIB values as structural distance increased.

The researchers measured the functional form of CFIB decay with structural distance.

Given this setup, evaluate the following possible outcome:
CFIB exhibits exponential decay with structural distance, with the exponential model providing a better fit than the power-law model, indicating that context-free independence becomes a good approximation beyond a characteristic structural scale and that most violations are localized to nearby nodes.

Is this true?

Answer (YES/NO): NO